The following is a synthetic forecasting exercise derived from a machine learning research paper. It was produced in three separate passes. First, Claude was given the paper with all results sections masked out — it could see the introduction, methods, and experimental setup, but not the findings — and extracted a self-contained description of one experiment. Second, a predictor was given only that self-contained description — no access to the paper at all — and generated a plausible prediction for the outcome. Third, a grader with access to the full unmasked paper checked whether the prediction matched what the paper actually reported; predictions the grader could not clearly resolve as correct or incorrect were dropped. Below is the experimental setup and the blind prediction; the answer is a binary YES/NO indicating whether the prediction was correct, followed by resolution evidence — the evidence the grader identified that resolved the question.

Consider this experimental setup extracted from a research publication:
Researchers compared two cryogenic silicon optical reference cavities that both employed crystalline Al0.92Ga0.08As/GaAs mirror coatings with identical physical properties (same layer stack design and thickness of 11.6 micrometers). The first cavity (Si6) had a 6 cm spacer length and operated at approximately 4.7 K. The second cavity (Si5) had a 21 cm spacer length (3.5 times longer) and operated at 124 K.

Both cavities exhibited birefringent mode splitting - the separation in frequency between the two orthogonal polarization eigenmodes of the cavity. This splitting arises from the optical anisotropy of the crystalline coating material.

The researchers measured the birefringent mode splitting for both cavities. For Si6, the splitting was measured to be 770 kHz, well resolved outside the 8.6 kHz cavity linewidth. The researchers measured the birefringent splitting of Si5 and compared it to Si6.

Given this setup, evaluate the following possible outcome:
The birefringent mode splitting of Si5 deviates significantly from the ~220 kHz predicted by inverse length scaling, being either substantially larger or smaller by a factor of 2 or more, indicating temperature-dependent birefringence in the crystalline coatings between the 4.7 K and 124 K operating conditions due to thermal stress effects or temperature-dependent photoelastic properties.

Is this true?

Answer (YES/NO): NO